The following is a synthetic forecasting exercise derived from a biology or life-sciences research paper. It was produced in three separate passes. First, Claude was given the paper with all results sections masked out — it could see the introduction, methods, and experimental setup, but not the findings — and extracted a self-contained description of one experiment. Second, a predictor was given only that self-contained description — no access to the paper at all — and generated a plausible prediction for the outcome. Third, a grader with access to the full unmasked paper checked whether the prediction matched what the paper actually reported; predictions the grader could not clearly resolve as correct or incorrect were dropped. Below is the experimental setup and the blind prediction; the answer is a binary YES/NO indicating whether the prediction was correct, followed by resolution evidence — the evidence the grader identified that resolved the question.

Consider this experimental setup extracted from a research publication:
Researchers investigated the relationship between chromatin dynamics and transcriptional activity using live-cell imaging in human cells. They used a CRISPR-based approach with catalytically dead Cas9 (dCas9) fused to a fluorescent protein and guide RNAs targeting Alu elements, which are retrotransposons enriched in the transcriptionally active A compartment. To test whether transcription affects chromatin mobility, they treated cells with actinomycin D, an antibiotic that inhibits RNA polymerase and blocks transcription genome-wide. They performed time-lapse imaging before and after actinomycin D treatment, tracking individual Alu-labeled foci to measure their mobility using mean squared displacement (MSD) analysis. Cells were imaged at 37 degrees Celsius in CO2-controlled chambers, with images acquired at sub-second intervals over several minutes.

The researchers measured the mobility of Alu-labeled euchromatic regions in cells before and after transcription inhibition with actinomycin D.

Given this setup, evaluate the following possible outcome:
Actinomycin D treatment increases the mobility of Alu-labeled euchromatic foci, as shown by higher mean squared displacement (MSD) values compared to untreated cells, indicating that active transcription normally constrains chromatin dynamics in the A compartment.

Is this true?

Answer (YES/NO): NO